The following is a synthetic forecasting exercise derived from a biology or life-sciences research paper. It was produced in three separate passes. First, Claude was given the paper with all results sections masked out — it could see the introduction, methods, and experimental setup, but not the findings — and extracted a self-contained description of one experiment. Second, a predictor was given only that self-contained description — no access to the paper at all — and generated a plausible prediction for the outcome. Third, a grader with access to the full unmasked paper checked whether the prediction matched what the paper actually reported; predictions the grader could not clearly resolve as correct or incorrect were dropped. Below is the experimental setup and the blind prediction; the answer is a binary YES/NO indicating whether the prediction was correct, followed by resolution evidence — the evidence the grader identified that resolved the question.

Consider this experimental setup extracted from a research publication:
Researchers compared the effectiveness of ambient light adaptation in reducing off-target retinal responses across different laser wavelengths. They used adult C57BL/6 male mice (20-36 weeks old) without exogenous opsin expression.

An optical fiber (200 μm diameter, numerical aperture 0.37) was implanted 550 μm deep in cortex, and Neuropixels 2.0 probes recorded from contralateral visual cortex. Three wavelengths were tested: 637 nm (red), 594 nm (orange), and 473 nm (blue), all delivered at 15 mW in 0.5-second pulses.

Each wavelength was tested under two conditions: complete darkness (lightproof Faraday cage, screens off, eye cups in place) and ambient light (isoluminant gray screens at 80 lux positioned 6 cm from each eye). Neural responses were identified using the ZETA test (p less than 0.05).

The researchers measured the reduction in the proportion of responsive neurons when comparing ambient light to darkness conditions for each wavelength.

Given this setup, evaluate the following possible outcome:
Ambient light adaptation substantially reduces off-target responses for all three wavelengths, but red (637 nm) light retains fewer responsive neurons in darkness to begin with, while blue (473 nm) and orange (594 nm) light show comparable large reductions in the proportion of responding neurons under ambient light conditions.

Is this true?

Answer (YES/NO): NO